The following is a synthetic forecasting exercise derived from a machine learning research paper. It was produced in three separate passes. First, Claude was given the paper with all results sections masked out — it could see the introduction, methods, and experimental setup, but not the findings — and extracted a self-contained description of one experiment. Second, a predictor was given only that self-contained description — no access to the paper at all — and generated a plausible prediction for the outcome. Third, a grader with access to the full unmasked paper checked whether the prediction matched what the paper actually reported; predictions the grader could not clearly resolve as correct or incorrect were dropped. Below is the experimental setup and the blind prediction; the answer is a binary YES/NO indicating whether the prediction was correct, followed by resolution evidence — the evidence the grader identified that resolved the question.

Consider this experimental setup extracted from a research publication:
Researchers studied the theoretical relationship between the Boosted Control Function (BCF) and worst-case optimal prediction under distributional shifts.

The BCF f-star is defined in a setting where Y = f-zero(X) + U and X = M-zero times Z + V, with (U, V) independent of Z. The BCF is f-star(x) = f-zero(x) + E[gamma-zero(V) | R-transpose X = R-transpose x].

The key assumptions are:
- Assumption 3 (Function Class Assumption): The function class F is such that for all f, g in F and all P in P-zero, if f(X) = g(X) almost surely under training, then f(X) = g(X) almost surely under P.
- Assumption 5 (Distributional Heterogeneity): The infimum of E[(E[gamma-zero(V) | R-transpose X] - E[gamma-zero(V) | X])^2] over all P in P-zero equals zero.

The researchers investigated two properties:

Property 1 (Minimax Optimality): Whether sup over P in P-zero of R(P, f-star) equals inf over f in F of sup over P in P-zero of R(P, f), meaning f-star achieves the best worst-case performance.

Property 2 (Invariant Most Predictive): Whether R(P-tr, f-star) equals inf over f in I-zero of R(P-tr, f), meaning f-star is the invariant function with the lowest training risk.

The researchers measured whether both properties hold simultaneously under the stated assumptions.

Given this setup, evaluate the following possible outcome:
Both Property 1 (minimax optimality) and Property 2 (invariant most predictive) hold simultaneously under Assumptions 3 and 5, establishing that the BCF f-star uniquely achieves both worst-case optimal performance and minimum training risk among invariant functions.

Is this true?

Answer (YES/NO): YES